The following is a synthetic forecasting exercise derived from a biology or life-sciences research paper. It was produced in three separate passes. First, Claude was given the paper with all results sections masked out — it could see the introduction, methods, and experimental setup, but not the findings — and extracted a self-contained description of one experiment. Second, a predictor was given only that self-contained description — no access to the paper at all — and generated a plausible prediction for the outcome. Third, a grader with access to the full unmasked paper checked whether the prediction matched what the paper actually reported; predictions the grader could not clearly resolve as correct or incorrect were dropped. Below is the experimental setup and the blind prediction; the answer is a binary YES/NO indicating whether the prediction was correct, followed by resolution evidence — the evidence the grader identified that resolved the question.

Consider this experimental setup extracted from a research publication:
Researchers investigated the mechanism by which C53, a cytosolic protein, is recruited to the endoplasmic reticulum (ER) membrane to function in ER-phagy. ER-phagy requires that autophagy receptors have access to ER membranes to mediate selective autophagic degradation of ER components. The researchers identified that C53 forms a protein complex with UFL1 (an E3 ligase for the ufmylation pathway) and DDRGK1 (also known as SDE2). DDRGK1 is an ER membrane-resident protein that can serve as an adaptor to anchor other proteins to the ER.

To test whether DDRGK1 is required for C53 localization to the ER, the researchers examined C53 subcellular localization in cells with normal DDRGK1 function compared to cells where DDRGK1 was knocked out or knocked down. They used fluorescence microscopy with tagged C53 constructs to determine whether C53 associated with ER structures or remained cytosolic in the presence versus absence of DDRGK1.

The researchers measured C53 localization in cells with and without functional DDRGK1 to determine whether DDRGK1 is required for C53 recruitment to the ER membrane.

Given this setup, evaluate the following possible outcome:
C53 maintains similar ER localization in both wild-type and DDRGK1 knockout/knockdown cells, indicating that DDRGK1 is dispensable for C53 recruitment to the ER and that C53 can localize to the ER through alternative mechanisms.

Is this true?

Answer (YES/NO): NO